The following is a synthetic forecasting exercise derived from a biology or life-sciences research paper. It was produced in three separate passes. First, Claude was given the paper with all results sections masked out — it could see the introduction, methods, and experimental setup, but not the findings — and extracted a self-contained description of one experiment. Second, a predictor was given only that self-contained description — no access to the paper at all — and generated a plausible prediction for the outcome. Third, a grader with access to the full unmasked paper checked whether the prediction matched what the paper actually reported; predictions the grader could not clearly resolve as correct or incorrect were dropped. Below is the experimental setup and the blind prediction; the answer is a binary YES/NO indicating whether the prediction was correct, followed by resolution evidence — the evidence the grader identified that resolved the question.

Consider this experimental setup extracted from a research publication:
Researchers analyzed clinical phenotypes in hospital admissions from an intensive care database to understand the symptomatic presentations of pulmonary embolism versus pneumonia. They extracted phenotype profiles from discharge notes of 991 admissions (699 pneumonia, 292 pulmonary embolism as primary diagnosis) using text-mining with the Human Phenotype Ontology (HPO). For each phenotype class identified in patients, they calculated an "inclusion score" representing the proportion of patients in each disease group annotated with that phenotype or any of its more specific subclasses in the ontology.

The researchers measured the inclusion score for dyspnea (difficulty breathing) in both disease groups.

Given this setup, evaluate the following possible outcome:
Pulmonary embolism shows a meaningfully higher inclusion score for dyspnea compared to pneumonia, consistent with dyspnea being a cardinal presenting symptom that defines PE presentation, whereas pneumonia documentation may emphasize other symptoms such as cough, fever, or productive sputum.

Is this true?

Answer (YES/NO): NO